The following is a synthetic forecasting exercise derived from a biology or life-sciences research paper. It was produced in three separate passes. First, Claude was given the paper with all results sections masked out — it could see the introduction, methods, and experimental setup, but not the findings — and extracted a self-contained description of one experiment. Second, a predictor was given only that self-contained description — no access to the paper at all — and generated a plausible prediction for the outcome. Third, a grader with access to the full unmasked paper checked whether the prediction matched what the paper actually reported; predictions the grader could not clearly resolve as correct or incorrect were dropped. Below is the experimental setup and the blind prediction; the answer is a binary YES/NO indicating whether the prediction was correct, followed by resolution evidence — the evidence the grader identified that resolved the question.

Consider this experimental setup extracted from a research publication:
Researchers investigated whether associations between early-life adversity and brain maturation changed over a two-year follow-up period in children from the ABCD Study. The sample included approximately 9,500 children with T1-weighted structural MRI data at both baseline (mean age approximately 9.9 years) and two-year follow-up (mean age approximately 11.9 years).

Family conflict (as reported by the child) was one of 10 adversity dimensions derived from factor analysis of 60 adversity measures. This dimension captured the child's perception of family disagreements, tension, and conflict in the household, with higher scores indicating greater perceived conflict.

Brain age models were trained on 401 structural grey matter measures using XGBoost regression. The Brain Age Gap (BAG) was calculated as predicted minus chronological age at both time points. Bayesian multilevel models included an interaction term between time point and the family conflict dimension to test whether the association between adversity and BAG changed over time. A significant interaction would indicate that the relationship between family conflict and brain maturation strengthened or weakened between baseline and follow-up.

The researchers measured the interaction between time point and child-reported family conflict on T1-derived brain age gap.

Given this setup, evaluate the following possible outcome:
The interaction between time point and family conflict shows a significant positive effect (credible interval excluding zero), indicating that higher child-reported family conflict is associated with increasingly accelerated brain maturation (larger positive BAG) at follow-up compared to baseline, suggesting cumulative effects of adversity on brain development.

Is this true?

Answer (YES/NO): NO